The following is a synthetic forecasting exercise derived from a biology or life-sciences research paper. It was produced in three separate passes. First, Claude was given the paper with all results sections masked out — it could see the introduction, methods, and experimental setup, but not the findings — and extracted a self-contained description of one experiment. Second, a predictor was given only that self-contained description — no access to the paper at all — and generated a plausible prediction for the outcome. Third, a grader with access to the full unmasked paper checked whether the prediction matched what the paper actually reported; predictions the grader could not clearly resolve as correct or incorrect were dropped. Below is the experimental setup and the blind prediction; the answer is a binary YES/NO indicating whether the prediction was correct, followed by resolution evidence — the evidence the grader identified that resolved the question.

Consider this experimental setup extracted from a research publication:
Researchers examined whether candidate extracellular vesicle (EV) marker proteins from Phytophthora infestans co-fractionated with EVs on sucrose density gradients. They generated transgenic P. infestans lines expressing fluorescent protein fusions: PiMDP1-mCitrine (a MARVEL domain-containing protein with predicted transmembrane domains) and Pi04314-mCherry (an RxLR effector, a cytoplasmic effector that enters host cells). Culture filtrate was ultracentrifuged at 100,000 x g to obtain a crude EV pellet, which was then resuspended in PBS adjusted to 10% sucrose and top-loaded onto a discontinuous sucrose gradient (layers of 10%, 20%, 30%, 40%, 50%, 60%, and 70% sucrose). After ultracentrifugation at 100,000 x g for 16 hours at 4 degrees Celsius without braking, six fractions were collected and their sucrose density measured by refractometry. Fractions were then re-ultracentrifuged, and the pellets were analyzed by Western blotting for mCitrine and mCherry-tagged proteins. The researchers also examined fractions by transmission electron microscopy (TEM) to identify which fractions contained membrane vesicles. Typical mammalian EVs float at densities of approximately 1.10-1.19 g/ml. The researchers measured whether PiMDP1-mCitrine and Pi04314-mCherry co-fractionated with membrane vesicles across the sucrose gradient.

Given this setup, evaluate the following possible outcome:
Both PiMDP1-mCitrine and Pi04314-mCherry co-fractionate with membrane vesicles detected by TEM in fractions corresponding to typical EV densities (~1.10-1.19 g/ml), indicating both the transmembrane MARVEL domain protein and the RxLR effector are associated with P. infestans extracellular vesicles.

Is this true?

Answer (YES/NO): YES